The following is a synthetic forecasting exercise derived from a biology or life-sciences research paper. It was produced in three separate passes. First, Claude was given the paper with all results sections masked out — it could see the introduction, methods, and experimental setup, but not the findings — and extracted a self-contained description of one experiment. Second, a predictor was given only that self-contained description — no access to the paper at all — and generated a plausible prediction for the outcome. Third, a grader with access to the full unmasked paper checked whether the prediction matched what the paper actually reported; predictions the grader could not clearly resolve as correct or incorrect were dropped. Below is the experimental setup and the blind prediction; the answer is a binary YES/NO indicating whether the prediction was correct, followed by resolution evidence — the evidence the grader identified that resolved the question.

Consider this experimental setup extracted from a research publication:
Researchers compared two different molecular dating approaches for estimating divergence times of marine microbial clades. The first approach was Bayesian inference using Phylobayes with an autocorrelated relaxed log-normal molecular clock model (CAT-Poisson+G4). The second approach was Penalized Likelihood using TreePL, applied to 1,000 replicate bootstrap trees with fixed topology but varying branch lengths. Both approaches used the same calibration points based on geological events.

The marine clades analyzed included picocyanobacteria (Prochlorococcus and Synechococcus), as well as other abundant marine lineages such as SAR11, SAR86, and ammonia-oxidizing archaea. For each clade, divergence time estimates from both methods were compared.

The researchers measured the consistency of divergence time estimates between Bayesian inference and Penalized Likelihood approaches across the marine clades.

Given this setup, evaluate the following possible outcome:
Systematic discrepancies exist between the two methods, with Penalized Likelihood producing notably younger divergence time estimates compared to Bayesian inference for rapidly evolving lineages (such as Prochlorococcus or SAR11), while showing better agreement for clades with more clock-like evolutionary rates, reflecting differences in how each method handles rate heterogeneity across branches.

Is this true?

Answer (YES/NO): NO